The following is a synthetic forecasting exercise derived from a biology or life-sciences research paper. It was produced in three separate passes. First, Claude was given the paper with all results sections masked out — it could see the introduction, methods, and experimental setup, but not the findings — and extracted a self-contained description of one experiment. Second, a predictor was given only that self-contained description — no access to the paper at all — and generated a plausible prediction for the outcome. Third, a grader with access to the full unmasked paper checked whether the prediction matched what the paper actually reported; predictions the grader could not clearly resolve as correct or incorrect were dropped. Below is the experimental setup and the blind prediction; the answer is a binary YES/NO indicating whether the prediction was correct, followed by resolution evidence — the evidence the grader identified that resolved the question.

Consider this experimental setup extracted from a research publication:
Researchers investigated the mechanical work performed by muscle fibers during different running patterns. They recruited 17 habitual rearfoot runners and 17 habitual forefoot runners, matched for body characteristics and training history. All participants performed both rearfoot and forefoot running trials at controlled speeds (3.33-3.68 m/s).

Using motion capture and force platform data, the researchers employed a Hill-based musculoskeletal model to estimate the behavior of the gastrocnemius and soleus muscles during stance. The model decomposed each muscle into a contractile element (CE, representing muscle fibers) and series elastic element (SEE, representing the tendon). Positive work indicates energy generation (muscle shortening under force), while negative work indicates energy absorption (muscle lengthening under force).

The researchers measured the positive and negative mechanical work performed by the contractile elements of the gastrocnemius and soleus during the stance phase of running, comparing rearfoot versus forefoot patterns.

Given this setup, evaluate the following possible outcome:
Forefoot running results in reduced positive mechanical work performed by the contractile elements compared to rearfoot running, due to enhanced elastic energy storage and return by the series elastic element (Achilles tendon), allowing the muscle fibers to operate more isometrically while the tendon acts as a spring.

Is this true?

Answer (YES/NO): NO